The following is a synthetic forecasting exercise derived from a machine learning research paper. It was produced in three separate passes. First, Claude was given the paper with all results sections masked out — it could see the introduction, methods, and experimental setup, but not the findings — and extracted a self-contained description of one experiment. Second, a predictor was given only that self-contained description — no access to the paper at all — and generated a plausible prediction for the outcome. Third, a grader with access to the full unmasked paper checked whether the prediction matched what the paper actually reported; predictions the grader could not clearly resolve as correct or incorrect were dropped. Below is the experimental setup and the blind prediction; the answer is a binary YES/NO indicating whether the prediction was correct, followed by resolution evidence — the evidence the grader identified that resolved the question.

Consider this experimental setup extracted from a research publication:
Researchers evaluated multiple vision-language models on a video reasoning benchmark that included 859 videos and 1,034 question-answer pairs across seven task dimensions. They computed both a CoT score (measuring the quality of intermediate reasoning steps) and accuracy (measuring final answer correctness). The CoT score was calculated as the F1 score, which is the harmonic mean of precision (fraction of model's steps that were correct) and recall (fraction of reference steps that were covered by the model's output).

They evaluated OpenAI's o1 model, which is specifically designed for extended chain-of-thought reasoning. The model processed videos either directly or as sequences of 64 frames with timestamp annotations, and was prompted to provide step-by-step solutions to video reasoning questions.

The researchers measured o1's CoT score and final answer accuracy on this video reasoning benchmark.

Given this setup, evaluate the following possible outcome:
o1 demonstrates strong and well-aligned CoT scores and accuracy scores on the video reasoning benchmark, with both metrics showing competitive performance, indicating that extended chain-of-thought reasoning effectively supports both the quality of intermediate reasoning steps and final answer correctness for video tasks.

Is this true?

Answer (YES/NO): YES